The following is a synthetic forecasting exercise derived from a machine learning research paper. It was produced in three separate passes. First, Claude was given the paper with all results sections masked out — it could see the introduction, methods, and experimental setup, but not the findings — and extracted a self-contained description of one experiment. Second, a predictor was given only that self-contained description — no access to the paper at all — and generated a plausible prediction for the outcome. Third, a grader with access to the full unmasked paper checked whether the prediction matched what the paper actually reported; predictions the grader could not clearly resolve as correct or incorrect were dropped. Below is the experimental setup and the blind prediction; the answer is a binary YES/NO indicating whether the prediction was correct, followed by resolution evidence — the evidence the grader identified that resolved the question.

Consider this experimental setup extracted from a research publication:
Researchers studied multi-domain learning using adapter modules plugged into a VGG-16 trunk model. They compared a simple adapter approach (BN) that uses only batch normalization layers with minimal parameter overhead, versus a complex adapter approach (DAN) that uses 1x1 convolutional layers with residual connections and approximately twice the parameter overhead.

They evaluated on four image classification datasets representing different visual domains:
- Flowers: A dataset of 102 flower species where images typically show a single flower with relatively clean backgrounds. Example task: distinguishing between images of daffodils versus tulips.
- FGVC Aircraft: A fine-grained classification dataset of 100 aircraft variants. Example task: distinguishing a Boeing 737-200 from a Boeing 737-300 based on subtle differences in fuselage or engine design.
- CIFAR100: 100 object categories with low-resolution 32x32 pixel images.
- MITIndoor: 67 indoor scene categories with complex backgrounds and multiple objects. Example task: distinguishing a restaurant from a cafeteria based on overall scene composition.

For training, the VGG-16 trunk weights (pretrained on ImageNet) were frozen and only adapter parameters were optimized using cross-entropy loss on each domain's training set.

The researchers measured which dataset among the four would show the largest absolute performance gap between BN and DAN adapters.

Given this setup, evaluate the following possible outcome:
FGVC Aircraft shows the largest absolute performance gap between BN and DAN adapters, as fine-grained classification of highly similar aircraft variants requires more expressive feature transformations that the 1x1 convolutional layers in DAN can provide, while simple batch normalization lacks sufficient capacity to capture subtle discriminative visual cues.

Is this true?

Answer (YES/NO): YES